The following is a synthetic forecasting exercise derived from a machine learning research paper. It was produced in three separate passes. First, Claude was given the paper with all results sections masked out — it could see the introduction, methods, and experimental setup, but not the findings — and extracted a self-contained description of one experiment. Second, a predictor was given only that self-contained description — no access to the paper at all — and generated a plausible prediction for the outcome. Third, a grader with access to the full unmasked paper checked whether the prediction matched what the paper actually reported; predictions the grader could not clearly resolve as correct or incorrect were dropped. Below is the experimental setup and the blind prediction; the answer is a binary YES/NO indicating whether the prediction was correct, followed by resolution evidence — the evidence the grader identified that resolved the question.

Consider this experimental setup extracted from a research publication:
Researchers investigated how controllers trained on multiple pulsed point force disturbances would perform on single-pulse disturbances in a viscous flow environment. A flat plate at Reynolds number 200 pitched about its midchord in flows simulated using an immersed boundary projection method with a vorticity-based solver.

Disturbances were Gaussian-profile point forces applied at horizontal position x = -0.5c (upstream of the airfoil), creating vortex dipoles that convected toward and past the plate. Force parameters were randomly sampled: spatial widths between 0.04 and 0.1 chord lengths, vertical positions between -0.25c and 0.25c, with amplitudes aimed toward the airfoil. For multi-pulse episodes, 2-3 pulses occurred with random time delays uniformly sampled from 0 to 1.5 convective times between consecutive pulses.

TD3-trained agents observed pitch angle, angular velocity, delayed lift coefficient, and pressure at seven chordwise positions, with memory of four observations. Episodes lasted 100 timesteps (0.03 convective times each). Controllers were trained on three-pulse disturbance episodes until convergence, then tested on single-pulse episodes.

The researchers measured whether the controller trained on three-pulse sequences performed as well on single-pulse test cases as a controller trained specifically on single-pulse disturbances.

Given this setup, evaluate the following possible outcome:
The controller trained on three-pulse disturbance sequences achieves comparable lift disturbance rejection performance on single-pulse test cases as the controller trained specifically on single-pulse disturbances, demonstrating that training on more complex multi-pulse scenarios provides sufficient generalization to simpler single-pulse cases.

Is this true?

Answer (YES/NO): NO